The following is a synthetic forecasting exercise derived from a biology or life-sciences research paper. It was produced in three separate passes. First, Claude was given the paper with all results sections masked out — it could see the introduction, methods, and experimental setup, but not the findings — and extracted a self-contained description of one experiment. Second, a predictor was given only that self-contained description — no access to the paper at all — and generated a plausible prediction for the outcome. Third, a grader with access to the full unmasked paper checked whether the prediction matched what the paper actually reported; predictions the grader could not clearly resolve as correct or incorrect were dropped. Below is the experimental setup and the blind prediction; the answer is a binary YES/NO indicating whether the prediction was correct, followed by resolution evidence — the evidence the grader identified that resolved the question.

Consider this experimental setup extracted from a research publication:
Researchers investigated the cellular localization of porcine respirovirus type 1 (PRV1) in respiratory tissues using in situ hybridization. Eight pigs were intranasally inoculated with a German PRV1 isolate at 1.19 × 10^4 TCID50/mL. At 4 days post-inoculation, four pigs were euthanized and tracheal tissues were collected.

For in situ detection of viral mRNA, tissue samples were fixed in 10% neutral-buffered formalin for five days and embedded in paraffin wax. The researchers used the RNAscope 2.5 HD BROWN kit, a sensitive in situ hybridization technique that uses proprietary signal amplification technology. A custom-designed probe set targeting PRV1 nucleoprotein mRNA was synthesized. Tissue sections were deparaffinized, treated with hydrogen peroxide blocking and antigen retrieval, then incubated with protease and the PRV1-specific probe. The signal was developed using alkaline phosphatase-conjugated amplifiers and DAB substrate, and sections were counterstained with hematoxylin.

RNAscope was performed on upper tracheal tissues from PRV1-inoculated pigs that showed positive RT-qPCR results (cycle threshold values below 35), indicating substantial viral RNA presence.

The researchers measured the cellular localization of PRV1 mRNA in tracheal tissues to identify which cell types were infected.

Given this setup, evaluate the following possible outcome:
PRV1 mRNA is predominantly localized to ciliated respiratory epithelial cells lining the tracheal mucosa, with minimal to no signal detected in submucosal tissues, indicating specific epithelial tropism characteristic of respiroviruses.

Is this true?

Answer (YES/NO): YES